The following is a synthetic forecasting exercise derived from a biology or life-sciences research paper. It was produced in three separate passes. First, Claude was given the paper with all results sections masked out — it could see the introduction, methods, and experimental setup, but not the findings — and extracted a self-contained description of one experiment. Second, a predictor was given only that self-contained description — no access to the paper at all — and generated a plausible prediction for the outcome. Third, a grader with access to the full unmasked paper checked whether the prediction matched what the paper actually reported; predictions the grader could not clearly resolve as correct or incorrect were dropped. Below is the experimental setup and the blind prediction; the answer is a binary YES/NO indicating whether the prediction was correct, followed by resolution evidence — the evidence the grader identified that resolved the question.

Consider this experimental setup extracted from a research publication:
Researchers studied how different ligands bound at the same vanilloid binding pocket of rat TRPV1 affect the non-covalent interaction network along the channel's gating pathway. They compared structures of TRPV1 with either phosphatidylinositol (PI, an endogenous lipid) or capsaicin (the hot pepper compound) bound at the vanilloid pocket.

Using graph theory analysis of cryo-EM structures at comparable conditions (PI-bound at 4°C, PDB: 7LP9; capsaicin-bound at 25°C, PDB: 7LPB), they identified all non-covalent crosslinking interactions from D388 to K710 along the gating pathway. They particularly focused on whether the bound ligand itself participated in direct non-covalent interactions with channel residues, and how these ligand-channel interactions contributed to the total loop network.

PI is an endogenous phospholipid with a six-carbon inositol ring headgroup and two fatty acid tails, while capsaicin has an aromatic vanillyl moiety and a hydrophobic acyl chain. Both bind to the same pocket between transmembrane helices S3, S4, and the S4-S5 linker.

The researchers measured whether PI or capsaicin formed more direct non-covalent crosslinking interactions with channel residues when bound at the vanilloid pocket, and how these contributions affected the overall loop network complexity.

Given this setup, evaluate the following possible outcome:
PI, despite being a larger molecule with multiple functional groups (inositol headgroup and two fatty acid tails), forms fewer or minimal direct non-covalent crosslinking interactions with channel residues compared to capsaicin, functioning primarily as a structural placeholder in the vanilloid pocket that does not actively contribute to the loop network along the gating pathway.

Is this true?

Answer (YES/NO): NO